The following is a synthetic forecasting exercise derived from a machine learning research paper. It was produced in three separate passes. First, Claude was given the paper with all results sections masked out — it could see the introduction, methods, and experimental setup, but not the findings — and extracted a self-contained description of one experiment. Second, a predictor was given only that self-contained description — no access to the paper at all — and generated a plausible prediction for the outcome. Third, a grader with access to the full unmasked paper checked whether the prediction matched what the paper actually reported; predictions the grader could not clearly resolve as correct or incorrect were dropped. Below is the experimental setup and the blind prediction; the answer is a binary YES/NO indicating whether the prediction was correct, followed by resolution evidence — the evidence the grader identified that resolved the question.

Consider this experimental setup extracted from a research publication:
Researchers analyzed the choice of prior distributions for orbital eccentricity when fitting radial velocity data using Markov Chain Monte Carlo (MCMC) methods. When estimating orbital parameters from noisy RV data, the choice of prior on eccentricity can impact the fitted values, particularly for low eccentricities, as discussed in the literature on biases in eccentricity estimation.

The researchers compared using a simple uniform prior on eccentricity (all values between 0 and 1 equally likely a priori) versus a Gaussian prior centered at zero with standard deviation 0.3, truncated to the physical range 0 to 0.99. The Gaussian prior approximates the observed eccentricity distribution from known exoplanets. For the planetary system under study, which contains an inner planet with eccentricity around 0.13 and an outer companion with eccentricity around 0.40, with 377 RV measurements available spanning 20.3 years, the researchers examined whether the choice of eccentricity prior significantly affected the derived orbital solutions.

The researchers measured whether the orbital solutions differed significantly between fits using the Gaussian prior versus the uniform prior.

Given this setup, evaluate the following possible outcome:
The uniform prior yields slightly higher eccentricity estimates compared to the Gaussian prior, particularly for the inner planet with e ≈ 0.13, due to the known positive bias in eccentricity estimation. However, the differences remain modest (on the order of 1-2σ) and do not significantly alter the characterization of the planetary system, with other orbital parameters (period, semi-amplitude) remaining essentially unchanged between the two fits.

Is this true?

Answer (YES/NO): NO